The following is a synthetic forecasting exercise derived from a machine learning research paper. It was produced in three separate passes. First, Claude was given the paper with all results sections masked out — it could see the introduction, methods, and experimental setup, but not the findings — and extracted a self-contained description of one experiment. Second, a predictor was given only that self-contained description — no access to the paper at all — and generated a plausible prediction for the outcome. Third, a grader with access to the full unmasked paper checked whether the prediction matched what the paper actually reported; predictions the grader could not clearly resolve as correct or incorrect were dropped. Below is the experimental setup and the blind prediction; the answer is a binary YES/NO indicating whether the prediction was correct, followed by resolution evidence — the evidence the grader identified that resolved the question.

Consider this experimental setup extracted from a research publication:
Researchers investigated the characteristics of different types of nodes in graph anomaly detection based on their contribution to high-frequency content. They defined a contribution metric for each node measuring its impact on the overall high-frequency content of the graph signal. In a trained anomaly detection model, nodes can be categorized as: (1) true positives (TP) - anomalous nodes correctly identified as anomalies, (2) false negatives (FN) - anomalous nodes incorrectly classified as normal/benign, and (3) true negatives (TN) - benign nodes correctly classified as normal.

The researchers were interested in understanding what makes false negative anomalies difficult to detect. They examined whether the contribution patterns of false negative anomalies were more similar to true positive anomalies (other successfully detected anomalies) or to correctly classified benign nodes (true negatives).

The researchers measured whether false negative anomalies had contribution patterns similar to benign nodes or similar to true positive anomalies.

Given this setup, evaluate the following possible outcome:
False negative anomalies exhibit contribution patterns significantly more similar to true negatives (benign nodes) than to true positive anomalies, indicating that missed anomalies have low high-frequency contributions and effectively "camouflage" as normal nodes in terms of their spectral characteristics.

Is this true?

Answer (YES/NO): YES